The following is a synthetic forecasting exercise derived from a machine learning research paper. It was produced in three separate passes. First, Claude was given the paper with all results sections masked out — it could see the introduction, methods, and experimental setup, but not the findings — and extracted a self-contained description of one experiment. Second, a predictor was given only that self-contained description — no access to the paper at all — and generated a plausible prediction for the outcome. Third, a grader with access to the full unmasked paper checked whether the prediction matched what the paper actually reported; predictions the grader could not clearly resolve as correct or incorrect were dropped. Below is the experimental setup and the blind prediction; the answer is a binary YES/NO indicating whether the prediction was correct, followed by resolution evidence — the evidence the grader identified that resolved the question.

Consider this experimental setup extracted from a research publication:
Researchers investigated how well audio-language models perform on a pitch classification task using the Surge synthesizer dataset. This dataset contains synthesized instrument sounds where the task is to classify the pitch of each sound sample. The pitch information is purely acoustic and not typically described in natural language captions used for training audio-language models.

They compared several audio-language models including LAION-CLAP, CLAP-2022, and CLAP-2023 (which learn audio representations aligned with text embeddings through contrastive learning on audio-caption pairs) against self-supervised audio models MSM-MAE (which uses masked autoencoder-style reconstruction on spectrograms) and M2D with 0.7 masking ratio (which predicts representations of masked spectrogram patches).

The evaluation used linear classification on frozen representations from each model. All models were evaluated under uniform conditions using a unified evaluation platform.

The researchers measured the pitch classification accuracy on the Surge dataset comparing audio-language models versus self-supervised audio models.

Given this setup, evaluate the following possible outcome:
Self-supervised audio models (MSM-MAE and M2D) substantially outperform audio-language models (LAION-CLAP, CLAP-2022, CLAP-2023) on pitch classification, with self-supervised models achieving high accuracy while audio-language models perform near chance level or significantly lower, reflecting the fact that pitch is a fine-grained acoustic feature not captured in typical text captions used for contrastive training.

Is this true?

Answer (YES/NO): NO